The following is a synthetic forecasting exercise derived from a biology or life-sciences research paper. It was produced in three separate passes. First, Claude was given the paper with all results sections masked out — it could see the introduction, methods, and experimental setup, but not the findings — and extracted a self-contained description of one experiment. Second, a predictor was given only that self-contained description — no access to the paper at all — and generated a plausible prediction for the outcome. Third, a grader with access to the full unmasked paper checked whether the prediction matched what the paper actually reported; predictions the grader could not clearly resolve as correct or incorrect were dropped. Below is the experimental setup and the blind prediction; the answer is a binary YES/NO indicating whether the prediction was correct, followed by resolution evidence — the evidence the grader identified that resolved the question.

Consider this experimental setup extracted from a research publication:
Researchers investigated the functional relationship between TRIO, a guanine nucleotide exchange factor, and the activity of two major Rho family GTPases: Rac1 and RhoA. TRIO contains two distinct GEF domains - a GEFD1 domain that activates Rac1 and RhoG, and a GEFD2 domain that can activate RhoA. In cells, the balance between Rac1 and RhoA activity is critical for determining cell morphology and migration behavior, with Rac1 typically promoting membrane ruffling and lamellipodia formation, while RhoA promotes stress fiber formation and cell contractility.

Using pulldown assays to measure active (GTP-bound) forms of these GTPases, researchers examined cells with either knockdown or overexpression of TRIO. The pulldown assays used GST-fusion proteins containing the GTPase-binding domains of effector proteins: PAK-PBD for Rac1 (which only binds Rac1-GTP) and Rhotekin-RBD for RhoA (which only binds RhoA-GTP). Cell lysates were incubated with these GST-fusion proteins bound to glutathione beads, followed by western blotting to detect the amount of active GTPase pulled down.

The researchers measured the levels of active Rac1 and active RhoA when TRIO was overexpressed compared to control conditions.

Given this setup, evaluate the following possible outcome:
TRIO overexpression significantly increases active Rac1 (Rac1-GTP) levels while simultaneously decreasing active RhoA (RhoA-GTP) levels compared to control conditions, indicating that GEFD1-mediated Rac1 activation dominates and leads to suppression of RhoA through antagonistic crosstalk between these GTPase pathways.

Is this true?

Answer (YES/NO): YES